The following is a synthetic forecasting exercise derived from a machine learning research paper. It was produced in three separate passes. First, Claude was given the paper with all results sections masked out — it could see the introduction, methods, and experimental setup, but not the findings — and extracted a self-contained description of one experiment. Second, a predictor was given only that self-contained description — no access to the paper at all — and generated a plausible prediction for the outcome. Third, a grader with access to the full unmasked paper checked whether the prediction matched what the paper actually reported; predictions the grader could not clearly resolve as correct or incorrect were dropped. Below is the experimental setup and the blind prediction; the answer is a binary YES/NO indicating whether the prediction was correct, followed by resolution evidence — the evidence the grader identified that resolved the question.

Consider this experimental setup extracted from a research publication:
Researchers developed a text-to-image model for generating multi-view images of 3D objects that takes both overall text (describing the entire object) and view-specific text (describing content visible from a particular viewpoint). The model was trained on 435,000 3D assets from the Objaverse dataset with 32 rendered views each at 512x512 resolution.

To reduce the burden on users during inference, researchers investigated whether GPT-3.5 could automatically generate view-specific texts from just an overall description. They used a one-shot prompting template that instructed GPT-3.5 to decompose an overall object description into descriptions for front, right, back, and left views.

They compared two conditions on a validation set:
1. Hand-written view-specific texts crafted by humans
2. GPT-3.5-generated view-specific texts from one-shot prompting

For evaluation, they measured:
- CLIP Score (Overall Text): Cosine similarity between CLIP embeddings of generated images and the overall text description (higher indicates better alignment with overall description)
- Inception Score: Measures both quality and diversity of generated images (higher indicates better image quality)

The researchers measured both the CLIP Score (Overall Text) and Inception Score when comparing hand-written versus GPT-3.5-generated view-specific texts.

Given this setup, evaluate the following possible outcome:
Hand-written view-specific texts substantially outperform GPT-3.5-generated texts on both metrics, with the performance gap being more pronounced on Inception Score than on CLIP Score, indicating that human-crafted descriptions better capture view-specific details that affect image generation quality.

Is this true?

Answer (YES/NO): NO